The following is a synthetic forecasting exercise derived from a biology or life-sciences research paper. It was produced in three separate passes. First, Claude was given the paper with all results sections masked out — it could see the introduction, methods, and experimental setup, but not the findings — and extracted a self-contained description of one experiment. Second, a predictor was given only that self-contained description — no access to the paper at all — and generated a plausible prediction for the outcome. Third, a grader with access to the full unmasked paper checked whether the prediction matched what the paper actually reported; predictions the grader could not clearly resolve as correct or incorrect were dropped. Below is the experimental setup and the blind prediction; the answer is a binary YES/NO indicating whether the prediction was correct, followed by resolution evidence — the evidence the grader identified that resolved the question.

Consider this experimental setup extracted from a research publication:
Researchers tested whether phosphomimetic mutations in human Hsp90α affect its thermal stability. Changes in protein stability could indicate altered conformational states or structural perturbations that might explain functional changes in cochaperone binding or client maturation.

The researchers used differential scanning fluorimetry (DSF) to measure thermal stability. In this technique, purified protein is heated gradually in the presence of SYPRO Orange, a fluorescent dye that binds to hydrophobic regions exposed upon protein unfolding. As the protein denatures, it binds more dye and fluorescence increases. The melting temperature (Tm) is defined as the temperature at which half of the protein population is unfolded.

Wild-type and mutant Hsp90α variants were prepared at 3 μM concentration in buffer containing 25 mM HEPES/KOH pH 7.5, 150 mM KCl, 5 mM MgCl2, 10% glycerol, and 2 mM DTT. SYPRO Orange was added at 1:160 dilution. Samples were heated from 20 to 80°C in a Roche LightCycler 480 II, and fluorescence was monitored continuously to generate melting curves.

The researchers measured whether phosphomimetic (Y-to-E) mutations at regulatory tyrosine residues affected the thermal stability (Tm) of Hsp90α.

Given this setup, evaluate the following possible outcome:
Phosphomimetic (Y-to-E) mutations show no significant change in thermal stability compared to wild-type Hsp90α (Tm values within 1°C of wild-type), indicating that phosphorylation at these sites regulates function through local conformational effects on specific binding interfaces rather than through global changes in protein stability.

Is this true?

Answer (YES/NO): NO